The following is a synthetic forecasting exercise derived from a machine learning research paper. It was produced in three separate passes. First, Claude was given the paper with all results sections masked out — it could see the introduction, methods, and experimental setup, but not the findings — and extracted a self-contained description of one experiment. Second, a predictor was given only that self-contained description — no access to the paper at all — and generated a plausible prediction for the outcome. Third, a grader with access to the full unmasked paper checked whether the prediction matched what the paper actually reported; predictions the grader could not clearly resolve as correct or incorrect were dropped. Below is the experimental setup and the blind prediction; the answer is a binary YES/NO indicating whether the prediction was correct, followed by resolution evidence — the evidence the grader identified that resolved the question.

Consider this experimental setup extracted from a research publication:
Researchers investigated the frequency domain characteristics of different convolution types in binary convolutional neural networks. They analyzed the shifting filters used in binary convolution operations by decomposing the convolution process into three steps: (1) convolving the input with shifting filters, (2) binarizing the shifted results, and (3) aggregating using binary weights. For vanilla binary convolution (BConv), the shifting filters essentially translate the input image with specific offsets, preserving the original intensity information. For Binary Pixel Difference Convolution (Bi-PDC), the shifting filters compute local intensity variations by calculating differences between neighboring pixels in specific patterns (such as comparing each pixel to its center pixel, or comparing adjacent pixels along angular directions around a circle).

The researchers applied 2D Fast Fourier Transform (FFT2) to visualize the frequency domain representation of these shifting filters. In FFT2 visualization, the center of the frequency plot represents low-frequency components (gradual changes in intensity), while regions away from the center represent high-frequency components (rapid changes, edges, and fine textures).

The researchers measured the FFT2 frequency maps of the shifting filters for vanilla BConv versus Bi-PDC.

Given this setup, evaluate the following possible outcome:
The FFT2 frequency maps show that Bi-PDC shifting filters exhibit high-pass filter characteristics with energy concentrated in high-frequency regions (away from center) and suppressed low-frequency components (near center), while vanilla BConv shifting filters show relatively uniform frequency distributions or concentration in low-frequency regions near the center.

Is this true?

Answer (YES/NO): YES